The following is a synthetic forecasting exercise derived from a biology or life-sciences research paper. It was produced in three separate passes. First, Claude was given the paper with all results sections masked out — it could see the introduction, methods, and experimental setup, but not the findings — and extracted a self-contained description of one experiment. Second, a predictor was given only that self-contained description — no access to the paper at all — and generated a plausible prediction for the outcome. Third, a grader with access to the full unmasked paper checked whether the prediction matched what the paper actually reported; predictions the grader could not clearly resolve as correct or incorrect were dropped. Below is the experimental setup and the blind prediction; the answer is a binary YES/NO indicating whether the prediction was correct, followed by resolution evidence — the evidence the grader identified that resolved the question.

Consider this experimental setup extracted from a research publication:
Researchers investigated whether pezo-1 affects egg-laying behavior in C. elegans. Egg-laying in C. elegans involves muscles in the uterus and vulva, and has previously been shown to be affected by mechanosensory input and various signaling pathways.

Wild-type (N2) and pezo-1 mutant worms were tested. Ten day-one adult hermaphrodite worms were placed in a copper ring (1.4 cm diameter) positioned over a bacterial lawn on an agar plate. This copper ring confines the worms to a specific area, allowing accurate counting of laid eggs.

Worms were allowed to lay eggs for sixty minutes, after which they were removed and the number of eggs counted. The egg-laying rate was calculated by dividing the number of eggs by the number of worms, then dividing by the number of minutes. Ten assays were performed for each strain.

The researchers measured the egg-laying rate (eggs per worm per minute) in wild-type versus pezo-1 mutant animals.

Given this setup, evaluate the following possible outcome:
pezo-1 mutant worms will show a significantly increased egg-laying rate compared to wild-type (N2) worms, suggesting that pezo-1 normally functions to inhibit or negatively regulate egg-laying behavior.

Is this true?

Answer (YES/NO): NO